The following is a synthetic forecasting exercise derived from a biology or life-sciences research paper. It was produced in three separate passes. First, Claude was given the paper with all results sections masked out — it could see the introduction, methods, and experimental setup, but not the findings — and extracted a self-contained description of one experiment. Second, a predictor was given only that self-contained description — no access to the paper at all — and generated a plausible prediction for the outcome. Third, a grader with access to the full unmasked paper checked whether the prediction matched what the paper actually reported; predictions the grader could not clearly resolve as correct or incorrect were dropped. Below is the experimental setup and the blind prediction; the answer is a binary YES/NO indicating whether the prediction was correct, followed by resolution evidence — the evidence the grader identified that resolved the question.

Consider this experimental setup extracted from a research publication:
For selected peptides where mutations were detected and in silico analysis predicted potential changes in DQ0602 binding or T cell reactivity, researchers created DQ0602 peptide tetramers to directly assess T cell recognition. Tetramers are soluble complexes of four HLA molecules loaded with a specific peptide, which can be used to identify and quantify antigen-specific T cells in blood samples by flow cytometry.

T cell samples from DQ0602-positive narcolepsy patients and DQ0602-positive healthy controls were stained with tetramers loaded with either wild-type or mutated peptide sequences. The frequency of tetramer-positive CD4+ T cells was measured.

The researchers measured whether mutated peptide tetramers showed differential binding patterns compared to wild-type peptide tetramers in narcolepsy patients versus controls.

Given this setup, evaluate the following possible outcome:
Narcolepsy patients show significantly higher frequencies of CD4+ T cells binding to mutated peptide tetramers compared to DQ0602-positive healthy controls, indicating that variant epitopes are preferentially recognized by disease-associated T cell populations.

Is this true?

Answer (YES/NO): NO